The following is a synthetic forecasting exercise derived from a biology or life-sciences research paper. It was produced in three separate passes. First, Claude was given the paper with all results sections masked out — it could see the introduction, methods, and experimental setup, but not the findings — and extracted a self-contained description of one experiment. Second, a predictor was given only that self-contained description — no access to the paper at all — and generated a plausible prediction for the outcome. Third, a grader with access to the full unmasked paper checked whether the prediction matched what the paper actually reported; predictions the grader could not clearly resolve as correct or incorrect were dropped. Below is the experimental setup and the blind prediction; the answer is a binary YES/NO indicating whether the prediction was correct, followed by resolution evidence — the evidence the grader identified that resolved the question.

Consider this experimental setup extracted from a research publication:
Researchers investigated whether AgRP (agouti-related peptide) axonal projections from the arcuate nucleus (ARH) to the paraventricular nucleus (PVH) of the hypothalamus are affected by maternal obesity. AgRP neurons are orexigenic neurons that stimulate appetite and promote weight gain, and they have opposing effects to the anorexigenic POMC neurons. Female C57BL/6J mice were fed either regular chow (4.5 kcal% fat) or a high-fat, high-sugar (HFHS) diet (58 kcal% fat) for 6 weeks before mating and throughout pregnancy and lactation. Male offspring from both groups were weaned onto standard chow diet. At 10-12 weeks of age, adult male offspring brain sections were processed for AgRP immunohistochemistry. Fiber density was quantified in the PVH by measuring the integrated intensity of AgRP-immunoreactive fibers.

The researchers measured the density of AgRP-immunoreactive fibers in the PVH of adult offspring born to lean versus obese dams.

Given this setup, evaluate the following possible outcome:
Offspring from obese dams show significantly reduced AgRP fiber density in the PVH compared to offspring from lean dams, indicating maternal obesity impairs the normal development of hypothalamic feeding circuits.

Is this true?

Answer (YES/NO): YES